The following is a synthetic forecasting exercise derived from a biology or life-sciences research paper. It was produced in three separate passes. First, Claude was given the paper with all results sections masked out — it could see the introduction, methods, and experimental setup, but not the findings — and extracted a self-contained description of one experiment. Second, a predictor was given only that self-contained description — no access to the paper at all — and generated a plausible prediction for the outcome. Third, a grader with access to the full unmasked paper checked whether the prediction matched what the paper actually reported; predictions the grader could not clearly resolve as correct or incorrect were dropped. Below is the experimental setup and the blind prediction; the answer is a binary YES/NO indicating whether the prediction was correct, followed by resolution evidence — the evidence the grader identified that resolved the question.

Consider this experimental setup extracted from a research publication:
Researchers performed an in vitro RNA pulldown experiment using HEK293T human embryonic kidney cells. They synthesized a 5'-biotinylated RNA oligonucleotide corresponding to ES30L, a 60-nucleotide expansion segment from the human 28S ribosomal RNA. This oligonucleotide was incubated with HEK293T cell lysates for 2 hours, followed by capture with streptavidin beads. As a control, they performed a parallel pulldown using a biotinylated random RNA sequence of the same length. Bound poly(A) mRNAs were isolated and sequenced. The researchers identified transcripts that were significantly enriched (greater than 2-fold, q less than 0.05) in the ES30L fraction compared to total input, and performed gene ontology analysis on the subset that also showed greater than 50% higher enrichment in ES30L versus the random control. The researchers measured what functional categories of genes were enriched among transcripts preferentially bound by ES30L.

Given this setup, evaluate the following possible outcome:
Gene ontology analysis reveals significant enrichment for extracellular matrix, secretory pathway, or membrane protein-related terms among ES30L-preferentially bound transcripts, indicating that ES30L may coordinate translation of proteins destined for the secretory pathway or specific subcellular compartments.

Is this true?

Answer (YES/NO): NO